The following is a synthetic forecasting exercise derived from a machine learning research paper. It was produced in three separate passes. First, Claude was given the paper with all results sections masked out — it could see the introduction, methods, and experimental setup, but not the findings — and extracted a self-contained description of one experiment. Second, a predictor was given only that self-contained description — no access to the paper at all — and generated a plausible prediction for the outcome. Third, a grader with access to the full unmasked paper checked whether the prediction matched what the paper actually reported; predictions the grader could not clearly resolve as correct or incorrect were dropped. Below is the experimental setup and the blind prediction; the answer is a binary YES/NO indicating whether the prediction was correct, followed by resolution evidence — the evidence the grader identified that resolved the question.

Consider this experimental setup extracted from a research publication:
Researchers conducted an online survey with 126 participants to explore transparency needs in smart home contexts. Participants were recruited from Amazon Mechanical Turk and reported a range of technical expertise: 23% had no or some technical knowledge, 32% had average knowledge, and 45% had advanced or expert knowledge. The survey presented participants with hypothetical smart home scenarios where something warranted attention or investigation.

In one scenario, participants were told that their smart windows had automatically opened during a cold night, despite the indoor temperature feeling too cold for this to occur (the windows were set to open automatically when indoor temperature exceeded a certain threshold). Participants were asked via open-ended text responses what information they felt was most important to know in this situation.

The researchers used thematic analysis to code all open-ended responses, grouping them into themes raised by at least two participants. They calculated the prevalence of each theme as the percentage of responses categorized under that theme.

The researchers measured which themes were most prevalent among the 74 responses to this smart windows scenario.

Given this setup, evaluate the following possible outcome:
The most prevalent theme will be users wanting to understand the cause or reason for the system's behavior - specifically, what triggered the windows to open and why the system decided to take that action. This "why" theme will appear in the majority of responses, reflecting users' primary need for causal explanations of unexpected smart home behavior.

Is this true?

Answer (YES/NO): NO